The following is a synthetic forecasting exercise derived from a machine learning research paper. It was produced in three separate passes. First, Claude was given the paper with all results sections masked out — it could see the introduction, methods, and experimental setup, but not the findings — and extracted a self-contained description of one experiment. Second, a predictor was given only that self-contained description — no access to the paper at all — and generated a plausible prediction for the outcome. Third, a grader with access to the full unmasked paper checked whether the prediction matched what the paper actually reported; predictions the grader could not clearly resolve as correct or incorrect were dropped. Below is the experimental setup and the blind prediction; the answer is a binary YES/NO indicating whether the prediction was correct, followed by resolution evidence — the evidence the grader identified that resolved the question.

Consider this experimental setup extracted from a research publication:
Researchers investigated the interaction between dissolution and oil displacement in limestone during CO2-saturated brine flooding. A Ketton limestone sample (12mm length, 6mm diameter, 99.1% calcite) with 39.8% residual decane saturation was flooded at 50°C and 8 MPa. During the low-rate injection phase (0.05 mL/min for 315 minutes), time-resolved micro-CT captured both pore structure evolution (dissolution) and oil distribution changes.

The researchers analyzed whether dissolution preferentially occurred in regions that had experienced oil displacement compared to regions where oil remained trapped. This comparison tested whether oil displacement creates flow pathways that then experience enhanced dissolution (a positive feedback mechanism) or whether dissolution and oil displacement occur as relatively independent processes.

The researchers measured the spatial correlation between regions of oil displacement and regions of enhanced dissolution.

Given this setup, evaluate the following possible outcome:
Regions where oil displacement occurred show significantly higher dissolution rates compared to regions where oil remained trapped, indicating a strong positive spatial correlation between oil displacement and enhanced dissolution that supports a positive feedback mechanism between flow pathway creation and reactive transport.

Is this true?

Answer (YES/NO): YES